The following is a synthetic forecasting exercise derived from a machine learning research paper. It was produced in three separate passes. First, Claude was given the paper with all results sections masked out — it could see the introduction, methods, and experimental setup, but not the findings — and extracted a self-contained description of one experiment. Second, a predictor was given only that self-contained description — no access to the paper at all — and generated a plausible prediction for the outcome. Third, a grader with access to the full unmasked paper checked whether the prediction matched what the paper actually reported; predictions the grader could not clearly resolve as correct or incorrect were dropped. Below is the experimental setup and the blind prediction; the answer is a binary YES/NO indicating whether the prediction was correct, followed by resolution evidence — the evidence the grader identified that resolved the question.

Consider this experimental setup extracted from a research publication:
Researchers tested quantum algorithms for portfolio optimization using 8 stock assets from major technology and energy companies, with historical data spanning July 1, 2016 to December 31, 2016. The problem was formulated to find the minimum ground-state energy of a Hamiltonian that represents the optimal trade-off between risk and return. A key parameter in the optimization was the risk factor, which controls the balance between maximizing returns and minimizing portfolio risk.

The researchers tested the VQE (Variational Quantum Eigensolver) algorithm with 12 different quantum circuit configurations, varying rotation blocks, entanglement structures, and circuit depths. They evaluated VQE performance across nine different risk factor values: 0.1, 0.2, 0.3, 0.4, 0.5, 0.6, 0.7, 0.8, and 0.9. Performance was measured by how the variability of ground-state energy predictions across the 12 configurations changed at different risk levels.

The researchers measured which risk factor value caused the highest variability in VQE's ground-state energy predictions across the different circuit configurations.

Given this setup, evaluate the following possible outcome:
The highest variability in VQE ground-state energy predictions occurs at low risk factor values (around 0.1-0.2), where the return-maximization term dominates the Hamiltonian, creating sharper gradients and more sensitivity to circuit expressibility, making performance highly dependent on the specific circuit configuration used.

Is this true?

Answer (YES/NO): NO